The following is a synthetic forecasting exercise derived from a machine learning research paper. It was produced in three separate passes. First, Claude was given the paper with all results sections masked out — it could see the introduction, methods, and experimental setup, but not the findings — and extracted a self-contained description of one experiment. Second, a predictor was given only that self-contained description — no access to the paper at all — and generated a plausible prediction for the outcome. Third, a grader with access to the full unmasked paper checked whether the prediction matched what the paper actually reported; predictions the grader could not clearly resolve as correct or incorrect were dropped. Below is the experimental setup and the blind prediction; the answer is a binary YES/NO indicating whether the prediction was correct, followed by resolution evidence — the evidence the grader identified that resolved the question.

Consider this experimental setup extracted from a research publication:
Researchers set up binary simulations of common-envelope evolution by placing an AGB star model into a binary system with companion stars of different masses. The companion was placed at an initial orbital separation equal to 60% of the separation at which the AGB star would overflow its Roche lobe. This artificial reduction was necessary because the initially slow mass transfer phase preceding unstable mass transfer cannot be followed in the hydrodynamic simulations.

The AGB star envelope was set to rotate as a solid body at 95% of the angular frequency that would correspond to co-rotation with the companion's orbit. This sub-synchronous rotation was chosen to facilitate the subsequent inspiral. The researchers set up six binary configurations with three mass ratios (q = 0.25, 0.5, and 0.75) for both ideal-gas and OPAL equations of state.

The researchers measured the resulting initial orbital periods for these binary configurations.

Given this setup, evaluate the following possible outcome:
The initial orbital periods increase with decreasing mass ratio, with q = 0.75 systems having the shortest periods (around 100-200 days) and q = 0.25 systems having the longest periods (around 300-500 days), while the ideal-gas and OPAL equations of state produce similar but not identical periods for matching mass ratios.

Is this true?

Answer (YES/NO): NO